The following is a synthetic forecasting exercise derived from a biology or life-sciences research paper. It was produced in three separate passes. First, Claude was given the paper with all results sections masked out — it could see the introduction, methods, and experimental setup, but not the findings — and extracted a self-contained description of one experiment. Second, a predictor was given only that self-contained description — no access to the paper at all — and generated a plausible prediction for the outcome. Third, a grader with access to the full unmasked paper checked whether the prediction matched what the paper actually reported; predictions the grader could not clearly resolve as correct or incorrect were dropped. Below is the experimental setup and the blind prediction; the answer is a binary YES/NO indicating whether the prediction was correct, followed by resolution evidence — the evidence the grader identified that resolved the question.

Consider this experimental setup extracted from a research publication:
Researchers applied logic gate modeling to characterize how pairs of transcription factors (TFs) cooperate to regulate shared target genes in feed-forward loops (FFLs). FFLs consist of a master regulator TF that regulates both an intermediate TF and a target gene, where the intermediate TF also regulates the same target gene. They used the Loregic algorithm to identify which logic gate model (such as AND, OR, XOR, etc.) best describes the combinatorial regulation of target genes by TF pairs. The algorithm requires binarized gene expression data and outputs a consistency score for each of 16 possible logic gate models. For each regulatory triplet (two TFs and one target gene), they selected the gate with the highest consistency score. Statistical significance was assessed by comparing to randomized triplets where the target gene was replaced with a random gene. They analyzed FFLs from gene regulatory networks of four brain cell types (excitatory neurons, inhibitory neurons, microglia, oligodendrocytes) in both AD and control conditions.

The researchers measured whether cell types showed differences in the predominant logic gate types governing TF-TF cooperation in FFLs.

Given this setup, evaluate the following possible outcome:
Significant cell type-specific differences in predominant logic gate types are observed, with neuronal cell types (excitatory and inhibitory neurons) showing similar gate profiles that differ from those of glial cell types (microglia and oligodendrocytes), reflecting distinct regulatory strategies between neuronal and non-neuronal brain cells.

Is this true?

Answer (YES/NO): NO